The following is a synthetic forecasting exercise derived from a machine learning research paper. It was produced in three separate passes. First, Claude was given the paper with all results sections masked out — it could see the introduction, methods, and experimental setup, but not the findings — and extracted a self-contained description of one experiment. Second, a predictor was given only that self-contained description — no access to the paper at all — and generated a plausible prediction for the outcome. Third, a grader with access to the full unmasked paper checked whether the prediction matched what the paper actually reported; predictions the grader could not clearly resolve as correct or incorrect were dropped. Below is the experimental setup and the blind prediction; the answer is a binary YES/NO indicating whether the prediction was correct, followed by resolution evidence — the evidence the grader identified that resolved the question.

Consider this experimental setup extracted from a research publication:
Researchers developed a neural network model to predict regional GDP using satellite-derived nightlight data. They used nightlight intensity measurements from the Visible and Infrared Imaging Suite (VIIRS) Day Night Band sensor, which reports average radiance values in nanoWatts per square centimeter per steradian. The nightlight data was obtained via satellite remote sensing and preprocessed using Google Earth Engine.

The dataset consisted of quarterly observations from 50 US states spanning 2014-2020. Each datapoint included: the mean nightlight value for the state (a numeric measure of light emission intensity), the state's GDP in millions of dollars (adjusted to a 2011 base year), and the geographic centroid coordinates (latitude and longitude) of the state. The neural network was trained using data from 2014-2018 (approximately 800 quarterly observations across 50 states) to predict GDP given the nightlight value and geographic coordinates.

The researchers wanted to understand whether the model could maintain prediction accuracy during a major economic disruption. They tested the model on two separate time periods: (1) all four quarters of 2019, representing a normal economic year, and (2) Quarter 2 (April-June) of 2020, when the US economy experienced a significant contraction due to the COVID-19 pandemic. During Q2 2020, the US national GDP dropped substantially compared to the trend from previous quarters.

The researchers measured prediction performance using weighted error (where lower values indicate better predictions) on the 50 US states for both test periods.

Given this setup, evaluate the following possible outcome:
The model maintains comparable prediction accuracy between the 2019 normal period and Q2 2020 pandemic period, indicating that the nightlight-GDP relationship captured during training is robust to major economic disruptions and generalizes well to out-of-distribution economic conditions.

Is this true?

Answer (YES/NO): YES